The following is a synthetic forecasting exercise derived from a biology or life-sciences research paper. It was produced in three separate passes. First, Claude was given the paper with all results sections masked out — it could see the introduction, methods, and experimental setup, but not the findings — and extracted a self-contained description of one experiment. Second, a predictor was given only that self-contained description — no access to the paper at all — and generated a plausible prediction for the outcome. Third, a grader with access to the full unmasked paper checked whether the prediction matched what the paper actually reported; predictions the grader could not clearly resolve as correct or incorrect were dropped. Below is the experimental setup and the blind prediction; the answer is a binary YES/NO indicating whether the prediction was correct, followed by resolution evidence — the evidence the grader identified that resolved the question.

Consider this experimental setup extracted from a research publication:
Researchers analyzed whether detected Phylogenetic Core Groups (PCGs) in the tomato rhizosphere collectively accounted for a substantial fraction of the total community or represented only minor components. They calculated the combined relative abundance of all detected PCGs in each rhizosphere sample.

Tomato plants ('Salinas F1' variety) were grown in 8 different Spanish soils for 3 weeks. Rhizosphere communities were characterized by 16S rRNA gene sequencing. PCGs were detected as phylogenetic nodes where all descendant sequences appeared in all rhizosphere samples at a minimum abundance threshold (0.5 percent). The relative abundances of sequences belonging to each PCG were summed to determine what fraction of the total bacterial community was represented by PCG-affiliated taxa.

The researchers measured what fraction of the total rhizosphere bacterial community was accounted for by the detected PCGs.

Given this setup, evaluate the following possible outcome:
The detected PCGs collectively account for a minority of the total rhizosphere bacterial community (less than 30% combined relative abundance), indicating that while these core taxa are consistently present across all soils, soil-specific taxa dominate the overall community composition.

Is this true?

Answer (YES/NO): NO